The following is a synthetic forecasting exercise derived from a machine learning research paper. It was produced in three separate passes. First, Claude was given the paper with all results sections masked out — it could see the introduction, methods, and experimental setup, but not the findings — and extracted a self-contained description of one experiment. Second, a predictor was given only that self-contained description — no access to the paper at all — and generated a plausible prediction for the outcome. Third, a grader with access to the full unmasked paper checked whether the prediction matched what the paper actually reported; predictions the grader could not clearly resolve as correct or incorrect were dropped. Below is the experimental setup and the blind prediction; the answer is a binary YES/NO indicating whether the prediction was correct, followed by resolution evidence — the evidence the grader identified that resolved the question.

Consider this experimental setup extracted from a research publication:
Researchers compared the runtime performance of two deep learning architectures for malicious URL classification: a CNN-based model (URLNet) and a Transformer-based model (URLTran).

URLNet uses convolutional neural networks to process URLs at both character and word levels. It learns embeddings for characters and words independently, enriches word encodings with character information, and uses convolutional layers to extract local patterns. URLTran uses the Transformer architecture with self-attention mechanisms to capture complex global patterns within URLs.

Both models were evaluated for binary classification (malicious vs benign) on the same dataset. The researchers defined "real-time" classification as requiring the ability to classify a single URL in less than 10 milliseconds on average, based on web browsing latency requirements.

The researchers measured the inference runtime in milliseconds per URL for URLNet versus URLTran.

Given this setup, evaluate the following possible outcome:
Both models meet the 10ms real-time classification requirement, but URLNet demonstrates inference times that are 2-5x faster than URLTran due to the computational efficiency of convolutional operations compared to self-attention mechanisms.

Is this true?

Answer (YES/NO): NO